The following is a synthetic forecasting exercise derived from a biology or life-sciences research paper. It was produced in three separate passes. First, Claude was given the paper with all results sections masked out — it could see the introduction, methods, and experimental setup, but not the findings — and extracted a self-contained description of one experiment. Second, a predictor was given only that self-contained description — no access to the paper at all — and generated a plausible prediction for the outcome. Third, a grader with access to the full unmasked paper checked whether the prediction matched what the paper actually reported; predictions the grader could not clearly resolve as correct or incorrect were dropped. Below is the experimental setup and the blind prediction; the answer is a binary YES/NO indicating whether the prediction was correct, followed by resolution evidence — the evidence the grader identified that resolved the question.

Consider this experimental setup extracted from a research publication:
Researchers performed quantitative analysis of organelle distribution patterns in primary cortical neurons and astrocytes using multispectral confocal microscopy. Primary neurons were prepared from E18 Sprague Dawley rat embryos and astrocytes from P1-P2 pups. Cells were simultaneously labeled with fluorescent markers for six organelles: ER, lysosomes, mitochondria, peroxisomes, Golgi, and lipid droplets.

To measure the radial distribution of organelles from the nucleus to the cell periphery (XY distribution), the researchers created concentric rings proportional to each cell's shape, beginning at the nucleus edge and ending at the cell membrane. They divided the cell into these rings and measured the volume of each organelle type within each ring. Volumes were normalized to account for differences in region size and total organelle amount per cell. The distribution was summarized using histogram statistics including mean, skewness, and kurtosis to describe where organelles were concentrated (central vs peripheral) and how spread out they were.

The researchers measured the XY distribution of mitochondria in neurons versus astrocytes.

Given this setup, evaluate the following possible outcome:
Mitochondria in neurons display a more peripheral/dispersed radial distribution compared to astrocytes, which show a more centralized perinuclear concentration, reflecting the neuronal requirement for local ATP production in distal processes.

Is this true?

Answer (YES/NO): NO